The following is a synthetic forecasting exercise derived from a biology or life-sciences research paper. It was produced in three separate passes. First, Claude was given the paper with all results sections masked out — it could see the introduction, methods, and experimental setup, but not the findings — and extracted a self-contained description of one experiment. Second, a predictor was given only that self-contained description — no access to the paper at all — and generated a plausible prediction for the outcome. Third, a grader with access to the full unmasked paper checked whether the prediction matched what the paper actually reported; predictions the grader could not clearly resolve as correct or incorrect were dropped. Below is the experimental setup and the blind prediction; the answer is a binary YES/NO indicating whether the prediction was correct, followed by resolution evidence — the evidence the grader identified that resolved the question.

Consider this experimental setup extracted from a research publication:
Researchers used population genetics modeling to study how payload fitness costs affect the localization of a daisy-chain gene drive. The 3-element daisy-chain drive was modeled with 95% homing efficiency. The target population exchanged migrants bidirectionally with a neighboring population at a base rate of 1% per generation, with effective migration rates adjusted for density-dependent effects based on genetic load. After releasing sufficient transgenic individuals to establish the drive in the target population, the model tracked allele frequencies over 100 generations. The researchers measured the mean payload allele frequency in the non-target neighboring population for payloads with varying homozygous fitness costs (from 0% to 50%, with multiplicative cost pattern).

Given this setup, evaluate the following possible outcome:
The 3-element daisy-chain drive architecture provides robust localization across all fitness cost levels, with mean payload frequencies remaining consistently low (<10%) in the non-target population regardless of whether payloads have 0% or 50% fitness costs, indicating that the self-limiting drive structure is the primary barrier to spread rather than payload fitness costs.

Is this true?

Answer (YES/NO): NO